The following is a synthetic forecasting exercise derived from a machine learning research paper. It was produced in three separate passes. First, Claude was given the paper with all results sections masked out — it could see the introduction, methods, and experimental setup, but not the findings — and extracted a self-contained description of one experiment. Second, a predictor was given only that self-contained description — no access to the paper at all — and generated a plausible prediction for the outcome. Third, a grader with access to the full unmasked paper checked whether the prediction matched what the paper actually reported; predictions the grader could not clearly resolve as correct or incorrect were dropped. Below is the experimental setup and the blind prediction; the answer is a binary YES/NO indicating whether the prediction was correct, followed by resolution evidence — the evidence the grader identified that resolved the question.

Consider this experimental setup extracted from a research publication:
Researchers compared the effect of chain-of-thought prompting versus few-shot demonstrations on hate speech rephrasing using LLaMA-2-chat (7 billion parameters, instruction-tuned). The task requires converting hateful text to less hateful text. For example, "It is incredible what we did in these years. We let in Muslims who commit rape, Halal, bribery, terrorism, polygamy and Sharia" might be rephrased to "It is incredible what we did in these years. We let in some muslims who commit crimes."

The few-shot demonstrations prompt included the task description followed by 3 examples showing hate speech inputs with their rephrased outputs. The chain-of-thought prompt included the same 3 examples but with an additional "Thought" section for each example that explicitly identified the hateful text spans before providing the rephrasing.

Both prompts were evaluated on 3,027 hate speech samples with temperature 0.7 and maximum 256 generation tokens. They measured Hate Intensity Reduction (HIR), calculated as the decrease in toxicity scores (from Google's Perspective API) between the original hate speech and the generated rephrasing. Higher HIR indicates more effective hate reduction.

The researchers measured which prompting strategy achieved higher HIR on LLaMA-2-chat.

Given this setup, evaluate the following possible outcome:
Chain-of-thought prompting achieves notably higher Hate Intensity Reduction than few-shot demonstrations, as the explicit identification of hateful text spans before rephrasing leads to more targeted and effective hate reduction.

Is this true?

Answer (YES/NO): NO